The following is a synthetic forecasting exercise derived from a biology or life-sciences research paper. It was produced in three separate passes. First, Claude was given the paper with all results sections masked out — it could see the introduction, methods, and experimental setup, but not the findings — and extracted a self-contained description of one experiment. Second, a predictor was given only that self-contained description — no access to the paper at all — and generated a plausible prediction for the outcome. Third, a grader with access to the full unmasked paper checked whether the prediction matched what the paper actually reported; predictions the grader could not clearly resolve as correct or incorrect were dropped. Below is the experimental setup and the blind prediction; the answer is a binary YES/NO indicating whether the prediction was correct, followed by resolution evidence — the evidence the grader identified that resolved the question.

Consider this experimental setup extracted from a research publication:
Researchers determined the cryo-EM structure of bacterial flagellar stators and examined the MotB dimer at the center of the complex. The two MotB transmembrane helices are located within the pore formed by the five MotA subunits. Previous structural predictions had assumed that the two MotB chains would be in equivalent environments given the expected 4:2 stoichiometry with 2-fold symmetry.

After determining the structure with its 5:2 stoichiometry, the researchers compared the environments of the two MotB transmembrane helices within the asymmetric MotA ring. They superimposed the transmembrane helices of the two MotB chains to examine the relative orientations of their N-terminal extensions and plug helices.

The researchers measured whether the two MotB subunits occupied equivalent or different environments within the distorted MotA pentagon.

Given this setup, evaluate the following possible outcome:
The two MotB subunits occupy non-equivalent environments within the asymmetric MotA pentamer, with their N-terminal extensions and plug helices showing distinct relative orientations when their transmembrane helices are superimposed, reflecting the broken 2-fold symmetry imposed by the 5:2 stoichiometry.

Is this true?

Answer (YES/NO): YES